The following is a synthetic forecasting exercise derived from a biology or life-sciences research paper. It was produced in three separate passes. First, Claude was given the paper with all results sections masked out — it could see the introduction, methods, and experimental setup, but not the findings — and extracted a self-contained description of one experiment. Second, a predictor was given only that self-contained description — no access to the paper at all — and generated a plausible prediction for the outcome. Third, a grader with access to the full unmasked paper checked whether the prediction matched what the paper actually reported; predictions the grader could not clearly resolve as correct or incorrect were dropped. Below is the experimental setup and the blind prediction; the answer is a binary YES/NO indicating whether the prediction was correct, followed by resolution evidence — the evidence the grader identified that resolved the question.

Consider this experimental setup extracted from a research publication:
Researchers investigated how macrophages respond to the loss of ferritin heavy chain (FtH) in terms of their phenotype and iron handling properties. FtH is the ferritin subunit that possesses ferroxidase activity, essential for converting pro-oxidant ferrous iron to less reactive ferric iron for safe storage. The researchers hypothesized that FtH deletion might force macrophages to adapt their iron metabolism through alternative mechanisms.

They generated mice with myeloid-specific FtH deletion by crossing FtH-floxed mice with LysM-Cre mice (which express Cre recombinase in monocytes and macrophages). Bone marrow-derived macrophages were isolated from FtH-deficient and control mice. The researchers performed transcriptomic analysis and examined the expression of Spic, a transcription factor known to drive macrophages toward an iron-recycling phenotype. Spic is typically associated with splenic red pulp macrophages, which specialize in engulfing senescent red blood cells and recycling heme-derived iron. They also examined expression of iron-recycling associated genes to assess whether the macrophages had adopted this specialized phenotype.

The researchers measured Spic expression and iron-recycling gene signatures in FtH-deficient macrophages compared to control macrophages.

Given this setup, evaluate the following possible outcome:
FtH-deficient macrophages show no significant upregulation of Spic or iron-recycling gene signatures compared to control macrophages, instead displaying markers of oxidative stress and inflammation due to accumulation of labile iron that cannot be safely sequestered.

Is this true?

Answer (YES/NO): NO